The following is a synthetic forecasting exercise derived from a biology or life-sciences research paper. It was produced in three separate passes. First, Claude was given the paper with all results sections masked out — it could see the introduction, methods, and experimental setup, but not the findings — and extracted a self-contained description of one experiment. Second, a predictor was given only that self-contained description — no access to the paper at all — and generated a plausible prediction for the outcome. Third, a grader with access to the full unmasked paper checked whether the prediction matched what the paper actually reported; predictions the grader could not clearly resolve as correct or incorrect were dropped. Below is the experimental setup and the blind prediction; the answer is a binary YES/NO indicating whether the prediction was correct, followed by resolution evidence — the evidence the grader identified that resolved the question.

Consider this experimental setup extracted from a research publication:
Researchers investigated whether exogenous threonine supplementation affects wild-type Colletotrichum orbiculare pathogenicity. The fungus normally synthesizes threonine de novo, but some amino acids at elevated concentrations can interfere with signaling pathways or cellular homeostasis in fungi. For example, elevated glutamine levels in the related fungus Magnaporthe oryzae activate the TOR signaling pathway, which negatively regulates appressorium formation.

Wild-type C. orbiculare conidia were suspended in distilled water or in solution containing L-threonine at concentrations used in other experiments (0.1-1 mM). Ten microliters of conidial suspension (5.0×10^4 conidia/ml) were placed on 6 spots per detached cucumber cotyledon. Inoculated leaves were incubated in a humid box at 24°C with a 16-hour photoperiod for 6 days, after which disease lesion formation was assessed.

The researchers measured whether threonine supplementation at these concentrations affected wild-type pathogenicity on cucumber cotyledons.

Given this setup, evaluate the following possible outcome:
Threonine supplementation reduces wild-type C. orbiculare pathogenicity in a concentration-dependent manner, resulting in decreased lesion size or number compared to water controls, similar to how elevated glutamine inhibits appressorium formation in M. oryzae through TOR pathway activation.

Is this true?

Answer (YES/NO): NO